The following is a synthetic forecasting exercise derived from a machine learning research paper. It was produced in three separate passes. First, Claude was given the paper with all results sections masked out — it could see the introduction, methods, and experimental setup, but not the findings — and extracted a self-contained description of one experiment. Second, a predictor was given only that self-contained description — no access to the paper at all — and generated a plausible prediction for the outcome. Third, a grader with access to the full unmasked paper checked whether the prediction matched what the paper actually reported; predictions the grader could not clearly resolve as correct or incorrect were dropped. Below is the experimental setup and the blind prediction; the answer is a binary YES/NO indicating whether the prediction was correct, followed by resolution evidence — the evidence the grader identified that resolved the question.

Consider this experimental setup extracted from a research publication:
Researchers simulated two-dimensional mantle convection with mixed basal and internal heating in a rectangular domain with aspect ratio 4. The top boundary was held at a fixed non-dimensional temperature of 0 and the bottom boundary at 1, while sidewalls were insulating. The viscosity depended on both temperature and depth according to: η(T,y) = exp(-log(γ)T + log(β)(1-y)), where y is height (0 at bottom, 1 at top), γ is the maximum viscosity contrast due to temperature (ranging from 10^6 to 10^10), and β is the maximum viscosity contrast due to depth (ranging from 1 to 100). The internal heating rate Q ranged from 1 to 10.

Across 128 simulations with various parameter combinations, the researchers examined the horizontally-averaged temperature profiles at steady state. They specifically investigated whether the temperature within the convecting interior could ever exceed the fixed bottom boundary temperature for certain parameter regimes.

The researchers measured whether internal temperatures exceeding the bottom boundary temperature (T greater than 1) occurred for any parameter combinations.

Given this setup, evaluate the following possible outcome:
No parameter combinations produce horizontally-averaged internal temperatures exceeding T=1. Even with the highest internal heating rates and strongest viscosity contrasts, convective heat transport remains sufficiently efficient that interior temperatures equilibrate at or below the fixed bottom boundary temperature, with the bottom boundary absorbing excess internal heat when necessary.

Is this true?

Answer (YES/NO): NO